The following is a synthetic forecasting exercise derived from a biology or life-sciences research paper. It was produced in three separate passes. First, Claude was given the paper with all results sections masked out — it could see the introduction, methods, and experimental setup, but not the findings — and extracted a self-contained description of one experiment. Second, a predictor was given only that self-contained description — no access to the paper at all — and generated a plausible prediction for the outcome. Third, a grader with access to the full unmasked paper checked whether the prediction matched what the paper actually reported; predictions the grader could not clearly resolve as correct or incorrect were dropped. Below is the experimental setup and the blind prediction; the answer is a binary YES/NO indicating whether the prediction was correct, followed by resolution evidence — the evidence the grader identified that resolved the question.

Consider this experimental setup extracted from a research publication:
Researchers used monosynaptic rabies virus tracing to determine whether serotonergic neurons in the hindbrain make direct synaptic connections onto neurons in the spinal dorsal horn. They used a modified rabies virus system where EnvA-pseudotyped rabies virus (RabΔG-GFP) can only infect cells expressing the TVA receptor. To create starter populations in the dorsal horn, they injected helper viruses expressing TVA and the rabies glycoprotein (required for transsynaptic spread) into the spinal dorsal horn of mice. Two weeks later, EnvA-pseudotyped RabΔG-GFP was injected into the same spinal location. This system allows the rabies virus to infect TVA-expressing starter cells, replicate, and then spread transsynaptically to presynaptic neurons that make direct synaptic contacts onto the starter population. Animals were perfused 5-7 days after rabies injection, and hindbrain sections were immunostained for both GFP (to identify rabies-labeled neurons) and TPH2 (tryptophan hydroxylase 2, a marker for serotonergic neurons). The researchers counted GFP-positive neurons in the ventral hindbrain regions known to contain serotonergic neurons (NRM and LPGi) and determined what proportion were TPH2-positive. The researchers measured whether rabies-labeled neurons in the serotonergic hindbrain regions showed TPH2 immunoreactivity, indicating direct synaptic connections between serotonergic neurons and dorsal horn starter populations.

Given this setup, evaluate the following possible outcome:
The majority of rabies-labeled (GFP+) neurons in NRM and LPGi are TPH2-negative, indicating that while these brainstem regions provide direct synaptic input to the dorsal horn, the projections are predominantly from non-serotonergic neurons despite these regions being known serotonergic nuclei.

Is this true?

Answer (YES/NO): YES